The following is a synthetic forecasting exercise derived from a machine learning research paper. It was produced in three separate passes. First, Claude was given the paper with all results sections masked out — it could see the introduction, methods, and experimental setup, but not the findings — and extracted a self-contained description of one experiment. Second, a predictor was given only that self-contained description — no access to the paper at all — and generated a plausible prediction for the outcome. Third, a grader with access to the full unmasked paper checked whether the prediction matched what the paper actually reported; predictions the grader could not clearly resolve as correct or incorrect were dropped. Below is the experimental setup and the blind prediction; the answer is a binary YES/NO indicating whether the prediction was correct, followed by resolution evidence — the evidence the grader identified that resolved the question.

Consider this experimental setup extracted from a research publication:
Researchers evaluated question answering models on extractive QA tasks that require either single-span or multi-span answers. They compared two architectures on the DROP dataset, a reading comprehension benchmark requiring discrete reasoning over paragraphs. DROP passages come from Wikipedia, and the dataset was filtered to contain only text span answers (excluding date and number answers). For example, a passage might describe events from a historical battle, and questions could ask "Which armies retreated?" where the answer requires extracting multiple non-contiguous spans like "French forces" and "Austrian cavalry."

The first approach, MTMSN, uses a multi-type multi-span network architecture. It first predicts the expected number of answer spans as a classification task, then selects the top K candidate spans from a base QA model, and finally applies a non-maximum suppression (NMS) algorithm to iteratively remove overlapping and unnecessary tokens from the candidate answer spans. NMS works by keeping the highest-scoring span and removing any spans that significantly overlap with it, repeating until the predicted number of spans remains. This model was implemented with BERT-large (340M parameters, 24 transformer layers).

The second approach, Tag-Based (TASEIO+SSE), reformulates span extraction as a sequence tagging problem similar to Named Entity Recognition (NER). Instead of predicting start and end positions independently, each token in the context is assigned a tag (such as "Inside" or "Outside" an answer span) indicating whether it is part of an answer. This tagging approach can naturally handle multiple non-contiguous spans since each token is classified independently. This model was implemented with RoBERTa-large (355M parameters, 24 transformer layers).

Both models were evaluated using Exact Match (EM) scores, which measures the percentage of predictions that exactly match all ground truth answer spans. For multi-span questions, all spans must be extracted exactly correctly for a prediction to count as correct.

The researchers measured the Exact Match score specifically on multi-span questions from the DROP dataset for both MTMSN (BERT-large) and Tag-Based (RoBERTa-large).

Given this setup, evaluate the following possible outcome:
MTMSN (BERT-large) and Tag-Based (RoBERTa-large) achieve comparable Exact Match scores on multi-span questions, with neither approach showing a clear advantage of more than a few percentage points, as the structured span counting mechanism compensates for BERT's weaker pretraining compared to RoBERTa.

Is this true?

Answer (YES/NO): NO